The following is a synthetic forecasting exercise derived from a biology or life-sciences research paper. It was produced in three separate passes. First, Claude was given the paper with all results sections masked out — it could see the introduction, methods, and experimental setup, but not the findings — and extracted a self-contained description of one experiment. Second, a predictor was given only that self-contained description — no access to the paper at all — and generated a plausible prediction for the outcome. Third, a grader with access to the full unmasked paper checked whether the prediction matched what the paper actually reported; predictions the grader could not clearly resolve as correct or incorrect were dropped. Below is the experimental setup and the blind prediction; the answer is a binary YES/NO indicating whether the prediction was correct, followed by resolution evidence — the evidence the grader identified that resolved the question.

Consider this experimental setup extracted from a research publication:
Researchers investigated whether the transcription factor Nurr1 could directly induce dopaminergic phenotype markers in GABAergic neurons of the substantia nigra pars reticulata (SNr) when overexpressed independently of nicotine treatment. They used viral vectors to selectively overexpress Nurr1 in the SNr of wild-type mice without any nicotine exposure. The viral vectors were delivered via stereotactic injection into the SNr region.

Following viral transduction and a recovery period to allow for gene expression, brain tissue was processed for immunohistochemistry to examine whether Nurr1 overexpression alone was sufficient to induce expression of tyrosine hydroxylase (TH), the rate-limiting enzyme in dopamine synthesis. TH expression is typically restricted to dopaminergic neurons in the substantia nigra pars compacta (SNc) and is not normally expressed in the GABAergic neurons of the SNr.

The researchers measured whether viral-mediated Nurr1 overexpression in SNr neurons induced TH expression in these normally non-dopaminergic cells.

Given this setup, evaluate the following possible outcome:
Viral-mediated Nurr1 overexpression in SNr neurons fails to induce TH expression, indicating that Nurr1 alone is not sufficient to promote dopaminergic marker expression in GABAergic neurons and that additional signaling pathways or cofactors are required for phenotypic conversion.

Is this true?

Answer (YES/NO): YES